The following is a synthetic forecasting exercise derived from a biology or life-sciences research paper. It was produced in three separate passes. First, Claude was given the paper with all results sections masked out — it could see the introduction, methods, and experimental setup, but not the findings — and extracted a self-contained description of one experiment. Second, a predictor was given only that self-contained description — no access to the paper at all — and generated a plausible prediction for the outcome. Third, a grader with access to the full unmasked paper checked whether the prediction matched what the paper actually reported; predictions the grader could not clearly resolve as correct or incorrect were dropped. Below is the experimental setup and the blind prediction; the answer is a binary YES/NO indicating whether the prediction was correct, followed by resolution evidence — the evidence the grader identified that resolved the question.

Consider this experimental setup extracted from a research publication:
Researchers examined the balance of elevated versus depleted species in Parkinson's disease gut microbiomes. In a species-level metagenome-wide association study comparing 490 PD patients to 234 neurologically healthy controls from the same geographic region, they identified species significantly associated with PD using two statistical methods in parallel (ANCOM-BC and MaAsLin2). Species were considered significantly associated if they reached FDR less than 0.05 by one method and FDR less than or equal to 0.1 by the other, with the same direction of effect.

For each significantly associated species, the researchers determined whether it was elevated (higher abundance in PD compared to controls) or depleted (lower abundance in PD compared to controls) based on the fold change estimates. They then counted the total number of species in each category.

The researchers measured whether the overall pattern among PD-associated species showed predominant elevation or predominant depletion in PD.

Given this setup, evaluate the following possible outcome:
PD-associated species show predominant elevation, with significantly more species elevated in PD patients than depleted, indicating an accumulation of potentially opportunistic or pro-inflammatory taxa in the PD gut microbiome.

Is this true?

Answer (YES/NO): YES